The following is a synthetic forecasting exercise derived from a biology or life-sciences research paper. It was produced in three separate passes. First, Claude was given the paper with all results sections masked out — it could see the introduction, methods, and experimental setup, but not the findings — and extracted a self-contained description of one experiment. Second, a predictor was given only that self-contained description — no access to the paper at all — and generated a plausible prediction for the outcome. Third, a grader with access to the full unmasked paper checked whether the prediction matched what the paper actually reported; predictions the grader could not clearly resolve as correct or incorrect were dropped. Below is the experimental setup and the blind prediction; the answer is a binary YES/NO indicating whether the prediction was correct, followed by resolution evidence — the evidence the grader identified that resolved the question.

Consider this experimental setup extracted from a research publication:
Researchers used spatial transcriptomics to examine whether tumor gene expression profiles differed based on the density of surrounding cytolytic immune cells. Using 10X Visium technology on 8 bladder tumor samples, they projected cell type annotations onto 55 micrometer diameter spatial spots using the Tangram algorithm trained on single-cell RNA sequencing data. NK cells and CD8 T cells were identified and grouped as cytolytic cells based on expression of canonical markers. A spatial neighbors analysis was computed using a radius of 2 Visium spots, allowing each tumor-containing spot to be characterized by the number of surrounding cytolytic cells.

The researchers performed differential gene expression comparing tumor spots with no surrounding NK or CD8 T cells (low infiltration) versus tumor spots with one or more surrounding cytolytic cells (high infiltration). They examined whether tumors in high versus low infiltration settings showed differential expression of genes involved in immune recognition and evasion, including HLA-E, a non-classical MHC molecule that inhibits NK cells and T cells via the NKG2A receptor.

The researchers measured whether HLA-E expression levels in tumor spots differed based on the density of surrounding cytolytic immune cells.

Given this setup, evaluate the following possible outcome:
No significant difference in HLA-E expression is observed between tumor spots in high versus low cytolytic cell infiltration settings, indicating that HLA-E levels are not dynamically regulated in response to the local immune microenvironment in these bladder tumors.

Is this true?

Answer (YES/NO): NO